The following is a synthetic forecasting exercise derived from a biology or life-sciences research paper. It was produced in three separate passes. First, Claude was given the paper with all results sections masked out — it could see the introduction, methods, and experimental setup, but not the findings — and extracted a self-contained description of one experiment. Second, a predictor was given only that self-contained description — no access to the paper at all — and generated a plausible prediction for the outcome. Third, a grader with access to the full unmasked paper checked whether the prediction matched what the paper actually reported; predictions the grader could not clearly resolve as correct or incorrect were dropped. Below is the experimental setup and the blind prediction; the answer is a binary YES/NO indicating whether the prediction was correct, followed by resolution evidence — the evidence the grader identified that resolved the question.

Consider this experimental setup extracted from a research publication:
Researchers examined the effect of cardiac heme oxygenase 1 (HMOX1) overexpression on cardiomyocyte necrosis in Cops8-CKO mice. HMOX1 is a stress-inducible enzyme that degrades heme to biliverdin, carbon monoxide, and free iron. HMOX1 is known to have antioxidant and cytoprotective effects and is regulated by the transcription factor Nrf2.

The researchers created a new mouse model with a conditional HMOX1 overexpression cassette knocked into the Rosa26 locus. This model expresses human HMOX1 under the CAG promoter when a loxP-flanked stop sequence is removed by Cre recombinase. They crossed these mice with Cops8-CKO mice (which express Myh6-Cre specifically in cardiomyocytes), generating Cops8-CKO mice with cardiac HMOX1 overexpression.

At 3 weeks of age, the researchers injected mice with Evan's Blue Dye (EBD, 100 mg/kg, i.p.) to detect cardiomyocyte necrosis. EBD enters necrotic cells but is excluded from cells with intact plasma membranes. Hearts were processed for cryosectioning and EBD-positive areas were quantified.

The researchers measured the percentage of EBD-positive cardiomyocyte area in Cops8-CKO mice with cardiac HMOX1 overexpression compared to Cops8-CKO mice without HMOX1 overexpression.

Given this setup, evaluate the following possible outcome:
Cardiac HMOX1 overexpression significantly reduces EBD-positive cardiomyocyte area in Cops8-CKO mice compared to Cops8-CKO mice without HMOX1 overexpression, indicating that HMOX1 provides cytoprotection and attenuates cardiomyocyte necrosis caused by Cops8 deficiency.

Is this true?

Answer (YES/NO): NO